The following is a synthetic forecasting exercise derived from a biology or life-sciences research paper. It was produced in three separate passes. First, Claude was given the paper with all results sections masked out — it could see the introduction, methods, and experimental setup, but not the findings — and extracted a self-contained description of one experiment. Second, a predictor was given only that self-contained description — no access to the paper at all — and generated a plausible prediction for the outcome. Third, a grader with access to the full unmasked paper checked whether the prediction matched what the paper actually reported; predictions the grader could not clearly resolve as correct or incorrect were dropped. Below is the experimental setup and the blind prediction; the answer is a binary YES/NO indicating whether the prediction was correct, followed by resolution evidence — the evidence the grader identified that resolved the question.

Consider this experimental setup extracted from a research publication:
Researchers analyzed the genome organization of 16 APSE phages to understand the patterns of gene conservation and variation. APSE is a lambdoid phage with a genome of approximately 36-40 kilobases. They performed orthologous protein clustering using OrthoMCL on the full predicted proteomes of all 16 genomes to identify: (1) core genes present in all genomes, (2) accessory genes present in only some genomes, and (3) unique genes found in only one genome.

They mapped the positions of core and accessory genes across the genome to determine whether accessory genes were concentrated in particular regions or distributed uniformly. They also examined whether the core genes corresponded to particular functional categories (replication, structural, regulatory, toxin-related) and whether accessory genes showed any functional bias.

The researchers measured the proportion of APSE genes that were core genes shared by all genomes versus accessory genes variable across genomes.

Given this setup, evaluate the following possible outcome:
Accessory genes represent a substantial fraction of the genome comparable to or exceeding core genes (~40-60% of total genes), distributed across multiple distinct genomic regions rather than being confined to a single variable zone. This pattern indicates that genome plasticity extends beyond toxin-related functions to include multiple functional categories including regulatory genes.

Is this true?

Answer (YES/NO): NO